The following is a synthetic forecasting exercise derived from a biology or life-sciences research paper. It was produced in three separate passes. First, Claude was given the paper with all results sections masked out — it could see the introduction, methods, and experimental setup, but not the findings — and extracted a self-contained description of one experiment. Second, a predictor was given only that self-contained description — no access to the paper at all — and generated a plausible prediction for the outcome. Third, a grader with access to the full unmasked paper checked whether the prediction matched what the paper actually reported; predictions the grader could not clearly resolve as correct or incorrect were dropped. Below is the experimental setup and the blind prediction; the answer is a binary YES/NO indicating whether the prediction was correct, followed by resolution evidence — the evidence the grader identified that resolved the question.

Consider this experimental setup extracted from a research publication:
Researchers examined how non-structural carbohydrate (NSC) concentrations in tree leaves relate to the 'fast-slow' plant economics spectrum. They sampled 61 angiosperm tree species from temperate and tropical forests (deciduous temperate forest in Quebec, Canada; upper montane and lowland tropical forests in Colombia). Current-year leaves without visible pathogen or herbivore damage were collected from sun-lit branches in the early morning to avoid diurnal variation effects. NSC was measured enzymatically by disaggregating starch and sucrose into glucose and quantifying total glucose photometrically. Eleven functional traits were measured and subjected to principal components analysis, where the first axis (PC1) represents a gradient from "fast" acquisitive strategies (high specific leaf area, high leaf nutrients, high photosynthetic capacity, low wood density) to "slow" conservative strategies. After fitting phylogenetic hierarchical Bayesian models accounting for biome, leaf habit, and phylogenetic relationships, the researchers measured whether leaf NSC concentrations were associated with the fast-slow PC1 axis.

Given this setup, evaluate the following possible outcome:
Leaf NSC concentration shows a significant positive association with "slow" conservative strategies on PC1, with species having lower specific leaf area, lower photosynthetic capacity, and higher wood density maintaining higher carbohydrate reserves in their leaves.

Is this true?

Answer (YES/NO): YES